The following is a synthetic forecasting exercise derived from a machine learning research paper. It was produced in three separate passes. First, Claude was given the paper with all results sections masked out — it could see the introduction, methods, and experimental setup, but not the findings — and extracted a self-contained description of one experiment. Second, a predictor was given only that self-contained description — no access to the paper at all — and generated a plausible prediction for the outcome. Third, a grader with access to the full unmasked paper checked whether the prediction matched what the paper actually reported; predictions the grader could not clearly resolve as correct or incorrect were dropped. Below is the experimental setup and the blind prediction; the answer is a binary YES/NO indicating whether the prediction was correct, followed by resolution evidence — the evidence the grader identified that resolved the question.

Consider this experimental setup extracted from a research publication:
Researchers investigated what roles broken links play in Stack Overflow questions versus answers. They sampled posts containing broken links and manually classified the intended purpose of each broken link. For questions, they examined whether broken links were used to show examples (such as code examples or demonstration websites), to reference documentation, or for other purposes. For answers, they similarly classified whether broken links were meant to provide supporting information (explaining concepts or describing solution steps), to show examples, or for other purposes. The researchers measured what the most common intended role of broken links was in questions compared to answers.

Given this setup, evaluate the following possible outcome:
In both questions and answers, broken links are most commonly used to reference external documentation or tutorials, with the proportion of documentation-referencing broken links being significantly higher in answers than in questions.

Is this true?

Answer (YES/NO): NO